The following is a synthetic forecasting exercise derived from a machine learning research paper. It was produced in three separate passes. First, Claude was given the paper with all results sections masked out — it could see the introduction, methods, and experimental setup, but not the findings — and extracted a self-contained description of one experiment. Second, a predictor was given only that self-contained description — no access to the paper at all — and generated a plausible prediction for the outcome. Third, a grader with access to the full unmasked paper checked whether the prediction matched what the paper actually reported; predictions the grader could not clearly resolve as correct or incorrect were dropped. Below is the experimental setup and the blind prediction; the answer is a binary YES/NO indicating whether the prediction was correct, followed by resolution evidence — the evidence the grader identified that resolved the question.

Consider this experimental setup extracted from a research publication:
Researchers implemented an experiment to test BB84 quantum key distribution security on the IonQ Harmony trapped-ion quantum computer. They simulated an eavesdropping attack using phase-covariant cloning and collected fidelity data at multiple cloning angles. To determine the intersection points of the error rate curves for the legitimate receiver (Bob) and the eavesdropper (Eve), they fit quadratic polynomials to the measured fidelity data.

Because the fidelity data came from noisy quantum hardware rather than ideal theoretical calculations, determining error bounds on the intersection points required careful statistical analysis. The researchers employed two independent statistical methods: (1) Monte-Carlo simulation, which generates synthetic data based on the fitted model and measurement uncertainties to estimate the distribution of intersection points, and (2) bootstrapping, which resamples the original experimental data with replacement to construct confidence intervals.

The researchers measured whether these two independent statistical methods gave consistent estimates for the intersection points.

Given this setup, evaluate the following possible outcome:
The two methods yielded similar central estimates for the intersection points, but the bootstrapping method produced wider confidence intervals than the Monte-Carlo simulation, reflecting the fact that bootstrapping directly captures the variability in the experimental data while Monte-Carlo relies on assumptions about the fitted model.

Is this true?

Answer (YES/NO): NO